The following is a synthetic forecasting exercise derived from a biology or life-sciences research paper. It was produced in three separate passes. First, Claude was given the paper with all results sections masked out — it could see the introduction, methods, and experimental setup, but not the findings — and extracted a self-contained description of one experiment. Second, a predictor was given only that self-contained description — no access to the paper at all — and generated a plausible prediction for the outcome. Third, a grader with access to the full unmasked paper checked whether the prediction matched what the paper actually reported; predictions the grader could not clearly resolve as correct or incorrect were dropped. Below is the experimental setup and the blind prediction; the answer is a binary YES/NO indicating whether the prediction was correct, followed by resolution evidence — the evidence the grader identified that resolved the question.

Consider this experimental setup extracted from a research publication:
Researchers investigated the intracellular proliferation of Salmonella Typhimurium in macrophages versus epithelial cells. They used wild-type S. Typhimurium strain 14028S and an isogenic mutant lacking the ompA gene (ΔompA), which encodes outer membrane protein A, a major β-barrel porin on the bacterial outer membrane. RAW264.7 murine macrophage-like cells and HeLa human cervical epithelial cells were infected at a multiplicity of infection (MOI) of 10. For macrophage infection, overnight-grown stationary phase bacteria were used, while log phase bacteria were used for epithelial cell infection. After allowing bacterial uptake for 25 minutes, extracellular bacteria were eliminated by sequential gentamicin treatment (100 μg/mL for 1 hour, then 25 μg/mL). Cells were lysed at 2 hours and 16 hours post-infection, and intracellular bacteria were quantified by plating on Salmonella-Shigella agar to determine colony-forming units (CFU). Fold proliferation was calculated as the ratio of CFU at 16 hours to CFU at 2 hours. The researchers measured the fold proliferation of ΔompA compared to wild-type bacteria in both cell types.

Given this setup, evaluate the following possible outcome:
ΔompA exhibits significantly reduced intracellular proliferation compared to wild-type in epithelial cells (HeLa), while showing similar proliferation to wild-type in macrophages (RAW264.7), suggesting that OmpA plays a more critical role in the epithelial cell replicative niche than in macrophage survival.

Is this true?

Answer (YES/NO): NO